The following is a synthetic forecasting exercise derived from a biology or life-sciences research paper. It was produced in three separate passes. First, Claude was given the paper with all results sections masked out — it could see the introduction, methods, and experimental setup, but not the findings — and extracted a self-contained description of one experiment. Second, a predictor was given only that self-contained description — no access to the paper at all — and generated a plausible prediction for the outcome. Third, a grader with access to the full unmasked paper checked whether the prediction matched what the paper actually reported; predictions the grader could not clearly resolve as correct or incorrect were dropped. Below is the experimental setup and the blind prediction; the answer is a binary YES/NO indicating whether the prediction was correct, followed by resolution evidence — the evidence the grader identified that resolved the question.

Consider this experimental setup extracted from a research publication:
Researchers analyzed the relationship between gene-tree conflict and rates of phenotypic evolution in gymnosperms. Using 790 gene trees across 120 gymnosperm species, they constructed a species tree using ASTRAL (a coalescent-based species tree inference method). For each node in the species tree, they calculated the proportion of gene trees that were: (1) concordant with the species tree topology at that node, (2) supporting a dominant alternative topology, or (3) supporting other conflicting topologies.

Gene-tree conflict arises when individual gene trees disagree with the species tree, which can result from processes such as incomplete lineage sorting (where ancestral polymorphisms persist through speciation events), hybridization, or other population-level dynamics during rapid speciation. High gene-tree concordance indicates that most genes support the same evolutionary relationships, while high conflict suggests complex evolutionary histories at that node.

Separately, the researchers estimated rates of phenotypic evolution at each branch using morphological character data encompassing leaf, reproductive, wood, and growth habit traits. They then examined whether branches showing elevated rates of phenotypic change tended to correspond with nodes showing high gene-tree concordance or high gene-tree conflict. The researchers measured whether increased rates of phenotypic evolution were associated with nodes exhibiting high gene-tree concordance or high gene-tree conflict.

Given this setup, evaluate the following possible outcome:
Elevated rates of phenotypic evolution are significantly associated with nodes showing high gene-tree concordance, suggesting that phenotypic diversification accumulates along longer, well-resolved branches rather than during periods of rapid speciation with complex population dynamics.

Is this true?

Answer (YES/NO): NO